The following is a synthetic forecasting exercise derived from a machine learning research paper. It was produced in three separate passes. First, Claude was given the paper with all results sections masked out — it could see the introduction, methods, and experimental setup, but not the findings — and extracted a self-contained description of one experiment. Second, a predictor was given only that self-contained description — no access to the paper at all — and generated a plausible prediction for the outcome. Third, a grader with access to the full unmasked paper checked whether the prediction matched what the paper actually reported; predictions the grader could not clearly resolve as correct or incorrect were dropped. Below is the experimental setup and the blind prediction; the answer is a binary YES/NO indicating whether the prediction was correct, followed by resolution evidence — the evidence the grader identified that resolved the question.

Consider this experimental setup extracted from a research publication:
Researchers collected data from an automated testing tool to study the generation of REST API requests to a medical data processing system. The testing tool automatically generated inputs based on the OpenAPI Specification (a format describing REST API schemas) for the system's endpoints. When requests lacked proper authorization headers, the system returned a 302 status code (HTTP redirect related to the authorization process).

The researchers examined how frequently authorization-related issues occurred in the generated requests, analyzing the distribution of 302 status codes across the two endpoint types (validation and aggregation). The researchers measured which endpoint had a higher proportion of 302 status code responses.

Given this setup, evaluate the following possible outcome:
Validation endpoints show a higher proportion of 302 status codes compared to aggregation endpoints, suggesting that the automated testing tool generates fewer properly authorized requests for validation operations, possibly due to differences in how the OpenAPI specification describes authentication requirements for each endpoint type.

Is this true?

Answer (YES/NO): YES